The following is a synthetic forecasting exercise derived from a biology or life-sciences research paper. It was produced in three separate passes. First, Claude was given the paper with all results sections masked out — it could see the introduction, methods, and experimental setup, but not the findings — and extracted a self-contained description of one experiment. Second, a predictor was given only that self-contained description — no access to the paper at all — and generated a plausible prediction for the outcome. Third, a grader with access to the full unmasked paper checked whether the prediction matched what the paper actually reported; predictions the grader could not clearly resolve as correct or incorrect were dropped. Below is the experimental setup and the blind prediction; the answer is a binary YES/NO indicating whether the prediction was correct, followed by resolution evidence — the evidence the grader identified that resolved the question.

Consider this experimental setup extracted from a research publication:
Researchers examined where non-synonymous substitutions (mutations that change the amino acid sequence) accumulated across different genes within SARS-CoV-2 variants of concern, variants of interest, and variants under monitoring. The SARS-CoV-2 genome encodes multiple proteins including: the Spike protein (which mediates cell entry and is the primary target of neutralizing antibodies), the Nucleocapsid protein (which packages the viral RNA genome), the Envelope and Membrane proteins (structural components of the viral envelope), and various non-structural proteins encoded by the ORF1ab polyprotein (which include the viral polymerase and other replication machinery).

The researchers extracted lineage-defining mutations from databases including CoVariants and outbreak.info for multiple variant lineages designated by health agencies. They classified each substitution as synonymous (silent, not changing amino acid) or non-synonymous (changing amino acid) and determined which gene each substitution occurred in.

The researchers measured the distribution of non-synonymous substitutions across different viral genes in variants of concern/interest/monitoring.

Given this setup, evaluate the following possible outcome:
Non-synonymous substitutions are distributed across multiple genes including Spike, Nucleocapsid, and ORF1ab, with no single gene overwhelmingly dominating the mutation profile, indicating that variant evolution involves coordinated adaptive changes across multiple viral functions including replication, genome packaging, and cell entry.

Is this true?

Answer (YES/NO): NO